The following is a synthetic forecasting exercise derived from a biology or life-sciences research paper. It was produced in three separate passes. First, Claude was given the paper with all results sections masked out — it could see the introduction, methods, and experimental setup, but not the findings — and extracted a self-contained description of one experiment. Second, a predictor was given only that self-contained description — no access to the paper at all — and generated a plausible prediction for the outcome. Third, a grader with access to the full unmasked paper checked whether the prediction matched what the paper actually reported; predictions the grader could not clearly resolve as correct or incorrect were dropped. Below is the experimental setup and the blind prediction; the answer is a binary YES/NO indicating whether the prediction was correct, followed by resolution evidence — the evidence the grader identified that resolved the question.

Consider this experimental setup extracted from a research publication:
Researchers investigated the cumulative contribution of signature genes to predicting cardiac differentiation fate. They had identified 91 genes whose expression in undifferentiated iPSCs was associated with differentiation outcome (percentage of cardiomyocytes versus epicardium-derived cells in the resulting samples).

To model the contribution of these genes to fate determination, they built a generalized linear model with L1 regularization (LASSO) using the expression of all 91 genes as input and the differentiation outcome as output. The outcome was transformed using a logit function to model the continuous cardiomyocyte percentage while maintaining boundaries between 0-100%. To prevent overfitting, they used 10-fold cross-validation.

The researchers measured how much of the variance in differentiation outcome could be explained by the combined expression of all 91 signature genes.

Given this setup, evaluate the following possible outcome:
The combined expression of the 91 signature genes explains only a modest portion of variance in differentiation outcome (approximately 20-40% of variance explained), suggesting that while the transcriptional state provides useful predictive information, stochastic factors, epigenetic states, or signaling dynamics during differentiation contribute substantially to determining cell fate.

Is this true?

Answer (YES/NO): NO